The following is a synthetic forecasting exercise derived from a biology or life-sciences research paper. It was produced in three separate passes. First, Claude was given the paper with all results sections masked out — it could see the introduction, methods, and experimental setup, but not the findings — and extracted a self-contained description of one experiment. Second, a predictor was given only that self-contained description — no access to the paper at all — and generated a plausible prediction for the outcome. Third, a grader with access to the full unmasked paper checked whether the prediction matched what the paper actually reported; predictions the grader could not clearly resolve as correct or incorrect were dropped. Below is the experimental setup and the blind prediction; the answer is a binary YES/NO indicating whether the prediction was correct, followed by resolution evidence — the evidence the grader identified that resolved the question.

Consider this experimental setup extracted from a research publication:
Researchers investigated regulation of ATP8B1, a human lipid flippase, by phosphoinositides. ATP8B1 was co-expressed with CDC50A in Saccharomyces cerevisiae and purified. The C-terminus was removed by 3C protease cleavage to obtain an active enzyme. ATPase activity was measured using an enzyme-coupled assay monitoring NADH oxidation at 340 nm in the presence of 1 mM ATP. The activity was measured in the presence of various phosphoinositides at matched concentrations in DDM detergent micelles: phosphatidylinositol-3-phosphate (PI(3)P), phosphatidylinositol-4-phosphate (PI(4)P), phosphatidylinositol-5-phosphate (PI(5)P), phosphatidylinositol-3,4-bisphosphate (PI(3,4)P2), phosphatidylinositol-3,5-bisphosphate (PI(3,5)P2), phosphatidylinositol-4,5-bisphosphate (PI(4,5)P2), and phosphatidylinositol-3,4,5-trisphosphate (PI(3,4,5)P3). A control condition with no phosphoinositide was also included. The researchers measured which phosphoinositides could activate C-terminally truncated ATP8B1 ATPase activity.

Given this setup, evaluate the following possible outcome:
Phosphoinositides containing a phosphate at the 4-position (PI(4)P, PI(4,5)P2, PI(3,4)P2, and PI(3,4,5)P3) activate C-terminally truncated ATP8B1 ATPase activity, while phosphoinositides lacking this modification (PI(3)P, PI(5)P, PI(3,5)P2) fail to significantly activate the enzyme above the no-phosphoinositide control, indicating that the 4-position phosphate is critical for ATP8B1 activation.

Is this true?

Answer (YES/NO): NO